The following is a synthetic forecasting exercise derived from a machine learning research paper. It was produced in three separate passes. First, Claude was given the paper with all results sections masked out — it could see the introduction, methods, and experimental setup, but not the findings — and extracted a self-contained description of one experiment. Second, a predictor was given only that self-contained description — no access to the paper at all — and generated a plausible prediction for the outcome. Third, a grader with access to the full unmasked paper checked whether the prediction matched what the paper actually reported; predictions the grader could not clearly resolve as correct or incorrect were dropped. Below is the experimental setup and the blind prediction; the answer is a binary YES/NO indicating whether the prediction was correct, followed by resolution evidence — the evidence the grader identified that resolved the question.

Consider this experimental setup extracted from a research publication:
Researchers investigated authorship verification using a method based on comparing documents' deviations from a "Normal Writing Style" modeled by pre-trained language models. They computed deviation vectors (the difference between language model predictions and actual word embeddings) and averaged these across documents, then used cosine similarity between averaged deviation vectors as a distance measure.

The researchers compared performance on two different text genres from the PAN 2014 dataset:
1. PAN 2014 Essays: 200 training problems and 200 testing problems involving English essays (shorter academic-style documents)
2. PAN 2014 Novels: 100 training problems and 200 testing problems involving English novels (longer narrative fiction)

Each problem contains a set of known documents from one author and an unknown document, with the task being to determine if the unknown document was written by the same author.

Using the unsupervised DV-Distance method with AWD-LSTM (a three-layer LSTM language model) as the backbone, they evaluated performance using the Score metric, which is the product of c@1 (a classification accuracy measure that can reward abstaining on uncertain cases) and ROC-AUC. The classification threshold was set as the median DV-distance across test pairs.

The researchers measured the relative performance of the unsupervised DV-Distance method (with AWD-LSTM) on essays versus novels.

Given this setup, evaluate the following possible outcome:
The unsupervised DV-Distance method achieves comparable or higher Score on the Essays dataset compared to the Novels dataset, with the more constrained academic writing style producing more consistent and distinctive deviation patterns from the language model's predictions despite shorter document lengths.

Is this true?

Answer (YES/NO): NO